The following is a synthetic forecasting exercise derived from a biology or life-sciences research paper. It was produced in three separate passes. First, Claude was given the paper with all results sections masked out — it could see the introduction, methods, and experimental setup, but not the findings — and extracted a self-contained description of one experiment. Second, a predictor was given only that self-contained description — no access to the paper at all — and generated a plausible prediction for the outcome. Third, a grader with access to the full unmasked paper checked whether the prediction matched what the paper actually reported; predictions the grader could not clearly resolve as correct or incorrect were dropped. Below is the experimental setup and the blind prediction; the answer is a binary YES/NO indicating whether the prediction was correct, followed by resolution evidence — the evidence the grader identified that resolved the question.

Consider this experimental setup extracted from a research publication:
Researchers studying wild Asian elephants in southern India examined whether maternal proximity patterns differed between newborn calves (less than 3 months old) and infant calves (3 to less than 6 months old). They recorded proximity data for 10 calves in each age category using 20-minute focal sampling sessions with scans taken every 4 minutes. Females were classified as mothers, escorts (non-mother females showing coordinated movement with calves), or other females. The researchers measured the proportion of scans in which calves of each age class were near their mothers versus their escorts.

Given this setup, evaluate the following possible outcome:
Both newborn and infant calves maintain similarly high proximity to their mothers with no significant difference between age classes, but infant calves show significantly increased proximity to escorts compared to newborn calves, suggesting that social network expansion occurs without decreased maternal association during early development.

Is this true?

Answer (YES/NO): NO